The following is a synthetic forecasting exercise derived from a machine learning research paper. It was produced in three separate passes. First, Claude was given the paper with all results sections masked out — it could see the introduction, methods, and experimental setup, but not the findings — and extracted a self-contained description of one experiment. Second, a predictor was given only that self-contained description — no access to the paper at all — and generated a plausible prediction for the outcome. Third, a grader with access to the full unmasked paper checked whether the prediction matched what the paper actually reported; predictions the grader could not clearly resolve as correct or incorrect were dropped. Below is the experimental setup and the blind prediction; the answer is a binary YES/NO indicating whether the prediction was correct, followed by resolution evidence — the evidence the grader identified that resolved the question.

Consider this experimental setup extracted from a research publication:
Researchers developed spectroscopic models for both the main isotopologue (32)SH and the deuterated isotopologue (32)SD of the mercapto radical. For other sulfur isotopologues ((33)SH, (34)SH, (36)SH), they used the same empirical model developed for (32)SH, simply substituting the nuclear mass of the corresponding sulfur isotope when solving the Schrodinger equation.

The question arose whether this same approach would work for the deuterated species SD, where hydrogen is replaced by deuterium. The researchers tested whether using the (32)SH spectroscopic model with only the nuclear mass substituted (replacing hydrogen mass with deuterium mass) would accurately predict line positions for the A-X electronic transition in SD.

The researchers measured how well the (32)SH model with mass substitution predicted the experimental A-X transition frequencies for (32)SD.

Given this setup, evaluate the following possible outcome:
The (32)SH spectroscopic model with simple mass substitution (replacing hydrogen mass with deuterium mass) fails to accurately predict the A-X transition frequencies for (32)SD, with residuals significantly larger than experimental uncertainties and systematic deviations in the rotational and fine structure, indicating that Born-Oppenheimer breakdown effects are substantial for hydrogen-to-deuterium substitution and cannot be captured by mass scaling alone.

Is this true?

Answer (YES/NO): YES